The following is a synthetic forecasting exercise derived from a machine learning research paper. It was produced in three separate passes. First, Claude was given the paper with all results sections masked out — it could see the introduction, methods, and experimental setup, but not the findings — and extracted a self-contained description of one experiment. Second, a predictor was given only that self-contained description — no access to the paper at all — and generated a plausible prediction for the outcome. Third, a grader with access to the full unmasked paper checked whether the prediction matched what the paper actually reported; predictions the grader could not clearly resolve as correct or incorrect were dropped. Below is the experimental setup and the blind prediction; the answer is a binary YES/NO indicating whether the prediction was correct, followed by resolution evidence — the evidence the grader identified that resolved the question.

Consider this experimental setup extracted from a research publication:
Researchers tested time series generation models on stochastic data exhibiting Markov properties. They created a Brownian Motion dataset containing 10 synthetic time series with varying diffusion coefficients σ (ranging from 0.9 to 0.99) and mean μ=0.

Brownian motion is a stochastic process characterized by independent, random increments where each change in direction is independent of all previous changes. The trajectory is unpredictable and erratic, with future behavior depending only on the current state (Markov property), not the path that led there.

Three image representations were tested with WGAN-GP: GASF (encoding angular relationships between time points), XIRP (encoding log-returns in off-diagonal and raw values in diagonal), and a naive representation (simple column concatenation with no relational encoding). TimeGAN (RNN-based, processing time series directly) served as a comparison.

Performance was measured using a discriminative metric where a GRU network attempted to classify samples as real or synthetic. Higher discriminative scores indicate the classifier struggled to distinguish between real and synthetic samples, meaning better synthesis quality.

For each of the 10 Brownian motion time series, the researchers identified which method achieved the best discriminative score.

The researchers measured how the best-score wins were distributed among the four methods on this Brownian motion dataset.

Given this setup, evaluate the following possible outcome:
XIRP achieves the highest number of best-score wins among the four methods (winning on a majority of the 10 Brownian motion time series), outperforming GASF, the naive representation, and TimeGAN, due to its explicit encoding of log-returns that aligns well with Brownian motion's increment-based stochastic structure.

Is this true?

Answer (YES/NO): NO